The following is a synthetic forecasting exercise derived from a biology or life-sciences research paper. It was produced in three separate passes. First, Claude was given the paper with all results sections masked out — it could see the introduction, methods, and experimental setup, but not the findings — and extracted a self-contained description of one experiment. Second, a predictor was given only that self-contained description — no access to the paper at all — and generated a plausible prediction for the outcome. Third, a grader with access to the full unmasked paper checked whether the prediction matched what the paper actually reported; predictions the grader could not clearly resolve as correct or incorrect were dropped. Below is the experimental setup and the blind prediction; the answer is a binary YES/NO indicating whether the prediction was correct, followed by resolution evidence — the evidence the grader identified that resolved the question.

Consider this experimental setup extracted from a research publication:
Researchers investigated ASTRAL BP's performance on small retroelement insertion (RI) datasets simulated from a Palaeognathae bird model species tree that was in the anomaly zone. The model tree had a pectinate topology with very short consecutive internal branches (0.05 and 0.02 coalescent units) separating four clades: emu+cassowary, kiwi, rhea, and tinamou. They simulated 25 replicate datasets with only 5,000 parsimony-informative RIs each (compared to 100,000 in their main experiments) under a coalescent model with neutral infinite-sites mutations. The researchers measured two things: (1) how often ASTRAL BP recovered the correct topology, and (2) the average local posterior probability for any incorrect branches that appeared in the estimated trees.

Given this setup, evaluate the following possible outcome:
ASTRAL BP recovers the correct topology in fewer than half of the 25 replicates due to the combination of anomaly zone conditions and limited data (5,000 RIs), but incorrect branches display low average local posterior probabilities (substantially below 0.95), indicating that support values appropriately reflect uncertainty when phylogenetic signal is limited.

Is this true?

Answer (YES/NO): NO